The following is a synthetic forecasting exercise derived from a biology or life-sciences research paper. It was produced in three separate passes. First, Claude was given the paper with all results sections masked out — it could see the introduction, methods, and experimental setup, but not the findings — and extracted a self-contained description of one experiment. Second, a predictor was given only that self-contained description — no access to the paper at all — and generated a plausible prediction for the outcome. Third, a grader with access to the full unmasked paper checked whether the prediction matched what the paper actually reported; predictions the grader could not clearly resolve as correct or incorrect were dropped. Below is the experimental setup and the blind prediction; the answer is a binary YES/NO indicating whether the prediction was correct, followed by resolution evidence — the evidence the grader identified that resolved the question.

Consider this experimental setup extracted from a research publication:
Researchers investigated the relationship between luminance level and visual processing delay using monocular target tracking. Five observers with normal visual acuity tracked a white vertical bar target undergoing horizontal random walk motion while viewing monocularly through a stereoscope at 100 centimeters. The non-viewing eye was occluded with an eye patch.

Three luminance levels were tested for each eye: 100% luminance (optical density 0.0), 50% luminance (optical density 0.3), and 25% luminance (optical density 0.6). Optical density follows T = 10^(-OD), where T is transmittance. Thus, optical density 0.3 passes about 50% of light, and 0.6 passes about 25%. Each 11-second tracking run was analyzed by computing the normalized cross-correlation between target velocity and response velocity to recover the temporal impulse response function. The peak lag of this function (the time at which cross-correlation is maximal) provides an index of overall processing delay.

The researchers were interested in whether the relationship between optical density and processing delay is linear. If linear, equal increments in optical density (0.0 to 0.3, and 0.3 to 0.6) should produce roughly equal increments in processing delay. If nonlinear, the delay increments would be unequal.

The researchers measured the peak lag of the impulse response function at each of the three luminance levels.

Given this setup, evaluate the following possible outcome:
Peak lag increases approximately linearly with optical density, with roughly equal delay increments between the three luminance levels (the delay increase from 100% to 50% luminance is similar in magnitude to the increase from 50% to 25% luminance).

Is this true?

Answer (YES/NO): YES